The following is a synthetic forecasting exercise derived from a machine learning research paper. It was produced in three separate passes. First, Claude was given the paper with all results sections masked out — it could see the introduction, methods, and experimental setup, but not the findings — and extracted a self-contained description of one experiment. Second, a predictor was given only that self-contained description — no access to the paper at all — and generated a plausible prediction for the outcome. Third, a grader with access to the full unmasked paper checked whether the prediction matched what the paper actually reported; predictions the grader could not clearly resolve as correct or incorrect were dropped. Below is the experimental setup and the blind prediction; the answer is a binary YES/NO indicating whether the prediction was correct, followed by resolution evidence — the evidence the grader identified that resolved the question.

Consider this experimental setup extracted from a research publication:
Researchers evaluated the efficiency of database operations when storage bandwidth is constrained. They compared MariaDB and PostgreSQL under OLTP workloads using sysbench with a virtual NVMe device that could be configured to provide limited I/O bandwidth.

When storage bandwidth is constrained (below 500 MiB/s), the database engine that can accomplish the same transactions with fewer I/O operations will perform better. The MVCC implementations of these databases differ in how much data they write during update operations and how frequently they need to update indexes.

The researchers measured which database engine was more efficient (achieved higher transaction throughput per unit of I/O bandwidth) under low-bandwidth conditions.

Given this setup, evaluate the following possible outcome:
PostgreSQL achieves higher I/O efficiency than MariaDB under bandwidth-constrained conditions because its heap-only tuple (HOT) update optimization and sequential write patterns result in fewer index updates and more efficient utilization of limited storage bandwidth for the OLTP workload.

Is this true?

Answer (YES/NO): NO